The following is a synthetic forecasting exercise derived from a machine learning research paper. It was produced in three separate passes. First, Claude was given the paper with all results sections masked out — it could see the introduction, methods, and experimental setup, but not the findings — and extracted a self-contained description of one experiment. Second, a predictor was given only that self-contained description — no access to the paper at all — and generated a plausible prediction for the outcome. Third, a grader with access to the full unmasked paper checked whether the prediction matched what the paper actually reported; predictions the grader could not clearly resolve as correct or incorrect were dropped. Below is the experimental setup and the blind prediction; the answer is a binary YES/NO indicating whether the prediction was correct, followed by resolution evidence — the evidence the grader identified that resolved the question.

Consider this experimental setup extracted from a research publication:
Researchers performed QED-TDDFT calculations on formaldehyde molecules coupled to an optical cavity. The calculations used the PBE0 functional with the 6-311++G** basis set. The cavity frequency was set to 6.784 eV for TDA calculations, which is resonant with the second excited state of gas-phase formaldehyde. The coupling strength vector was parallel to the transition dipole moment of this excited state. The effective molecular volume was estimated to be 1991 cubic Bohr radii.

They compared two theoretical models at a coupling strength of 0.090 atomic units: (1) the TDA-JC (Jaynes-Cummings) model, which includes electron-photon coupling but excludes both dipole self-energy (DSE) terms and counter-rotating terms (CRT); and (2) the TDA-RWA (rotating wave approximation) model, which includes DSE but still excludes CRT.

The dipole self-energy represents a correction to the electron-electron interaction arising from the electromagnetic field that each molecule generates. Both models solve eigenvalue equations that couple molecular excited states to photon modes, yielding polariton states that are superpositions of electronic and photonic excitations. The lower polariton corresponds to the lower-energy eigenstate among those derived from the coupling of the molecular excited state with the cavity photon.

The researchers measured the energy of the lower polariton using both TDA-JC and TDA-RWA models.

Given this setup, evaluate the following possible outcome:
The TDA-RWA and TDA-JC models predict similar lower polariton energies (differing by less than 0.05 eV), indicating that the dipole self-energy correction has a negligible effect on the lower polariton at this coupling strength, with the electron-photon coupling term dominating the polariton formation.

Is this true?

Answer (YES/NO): NO